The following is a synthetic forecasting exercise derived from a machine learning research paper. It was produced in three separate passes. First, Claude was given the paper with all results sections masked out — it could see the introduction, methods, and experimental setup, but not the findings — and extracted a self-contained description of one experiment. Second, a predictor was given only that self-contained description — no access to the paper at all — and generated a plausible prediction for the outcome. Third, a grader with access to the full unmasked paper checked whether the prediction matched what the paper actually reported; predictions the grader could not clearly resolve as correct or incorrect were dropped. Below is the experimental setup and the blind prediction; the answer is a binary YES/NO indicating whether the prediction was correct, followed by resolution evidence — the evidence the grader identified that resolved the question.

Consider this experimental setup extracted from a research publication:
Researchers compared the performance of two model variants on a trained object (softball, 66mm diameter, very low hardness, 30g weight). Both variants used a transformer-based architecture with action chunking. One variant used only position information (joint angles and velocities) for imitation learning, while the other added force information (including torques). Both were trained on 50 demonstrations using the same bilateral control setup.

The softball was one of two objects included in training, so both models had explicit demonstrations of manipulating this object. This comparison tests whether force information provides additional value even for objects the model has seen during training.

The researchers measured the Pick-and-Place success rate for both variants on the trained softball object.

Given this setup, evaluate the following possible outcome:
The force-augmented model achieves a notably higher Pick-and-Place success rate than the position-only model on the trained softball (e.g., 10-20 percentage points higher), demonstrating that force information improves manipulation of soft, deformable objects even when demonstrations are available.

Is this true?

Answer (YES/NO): YES